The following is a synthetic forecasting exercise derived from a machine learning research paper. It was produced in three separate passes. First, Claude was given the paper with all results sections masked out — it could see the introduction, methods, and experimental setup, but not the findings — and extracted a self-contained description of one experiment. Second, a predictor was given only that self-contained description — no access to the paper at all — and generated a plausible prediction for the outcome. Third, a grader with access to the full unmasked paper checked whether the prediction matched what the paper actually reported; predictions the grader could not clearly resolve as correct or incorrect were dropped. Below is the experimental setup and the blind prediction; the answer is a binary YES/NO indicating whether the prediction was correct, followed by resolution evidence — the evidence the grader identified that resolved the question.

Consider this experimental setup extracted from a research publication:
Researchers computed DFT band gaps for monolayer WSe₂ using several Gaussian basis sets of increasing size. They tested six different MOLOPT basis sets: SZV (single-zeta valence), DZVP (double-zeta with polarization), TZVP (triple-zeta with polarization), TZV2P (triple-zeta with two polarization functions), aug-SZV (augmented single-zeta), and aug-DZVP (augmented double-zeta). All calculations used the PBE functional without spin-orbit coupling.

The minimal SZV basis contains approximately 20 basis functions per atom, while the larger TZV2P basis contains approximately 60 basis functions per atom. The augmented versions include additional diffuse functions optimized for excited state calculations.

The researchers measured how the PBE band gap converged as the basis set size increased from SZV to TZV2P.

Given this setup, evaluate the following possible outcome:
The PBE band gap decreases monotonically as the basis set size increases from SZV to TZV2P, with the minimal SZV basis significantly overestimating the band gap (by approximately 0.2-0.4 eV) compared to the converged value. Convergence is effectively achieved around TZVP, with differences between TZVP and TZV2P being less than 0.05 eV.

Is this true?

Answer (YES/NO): NO